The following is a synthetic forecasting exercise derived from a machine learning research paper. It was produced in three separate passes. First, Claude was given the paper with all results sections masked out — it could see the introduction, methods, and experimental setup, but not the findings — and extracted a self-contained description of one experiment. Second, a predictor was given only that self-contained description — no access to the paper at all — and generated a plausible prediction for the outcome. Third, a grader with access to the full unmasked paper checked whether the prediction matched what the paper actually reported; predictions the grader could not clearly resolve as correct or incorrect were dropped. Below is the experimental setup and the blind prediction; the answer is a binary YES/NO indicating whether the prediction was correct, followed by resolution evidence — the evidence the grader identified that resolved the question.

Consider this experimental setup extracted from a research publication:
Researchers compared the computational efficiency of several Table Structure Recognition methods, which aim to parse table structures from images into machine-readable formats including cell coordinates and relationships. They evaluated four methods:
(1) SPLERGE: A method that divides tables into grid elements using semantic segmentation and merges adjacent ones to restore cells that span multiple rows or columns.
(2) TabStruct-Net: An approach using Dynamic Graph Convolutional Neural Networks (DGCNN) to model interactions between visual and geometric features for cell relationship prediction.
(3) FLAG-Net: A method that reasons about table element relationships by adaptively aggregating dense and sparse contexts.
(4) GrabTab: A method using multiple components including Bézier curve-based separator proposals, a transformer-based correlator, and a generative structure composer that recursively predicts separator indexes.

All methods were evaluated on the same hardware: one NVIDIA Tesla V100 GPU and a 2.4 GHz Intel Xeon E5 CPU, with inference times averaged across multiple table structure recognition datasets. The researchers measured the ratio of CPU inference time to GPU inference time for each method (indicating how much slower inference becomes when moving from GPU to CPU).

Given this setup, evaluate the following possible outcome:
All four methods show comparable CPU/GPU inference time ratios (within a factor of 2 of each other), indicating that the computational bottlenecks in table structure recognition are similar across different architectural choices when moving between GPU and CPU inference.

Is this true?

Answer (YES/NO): NO